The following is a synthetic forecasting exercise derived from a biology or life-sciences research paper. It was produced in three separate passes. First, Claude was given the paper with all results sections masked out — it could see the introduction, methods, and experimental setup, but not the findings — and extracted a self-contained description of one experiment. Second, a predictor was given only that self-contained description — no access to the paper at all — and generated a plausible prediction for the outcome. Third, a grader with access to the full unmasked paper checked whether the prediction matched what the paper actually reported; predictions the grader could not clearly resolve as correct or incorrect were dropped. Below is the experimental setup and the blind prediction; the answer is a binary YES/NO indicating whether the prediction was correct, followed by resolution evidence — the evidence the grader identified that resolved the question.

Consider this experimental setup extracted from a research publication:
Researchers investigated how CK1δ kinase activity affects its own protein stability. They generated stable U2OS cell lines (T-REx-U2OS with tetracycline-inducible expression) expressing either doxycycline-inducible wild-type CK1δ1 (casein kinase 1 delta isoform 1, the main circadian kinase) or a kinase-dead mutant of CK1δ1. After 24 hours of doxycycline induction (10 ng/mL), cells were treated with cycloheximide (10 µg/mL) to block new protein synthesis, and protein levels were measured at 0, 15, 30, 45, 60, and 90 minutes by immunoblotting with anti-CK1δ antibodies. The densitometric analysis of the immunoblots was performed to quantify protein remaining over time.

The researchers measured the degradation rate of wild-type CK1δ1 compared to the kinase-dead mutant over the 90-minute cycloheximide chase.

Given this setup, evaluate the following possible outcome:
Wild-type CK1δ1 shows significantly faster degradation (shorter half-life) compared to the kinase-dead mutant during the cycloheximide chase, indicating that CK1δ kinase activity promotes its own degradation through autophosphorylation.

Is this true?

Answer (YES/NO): YES